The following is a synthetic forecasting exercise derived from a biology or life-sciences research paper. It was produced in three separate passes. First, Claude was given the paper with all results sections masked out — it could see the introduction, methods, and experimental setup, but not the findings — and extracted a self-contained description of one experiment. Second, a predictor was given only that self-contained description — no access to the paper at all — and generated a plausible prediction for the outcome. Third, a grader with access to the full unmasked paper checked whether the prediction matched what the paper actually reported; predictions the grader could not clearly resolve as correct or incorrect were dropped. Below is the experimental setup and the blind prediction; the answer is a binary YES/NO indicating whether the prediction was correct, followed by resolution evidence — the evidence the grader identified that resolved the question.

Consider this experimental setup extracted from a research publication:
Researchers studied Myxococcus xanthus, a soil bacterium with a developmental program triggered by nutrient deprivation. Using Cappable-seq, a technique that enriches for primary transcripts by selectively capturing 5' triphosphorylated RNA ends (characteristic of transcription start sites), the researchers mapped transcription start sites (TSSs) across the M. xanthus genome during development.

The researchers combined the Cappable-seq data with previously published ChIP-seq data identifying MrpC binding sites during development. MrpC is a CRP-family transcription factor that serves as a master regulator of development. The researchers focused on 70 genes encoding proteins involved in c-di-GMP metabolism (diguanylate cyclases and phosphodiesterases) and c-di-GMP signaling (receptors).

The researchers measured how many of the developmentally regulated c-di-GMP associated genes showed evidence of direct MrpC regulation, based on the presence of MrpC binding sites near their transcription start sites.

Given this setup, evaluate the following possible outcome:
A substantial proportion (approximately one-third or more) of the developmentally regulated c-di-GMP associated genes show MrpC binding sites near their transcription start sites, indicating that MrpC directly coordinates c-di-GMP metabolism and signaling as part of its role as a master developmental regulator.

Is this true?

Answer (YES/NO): NO